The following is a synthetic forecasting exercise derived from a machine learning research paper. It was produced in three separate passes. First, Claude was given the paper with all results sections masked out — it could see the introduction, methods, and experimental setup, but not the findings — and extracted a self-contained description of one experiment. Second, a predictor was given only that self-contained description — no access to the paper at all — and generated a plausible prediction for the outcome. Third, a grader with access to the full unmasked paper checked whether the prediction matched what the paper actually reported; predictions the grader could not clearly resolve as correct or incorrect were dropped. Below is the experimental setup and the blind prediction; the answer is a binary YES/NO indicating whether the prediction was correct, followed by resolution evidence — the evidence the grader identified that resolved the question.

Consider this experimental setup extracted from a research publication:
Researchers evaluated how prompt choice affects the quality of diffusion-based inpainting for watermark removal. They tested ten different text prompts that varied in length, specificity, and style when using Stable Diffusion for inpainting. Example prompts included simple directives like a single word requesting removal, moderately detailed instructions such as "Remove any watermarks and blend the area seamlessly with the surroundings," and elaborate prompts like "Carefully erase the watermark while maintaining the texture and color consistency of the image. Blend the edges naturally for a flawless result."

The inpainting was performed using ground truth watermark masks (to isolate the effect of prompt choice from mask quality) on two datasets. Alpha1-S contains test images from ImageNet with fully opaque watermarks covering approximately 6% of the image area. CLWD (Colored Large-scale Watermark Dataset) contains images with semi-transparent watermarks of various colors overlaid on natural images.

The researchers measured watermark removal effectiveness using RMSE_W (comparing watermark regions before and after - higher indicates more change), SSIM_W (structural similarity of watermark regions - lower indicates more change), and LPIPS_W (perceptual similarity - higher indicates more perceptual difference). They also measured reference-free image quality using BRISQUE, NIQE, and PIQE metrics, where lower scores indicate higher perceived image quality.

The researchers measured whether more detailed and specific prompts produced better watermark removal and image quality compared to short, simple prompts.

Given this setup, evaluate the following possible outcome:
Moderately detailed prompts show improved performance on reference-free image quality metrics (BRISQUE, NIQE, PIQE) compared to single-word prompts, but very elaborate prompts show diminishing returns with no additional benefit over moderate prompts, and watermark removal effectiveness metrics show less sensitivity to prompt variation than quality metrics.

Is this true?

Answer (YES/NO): NO